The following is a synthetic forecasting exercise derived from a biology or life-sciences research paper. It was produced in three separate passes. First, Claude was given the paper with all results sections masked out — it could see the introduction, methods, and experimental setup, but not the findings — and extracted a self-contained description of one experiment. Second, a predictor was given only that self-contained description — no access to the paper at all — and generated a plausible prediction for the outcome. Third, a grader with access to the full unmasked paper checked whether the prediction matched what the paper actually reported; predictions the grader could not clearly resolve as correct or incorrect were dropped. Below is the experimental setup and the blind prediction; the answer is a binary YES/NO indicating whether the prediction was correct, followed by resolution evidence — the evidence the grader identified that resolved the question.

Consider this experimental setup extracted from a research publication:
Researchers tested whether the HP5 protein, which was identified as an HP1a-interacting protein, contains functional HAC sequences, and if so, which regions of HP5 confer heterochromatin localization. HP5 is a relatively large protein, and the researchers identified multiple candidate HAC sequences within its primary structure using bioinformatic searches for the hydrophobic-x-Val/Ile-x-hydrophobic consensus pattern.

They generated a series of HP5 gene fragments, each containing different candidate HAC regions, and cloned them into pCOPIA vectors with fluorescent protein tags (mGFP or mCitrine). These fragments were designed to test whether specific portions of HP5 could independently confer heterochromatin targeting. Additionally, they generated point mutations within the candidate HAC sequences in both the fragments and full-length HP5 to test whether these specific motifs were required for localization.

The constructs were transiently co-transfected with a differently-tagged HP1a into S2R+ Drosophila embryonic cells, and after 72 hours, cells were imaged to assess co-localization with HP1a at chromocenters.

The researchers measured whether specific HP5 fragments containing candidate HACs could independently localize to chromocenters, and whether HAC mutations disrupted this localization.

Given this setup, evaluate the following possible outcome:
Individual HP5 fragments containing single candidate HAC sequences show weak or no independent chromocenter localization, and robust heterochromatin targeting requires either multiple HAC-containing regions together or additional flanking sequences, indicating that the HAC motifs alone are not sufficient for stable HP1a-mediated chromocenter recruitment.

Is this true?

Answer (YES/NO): NO